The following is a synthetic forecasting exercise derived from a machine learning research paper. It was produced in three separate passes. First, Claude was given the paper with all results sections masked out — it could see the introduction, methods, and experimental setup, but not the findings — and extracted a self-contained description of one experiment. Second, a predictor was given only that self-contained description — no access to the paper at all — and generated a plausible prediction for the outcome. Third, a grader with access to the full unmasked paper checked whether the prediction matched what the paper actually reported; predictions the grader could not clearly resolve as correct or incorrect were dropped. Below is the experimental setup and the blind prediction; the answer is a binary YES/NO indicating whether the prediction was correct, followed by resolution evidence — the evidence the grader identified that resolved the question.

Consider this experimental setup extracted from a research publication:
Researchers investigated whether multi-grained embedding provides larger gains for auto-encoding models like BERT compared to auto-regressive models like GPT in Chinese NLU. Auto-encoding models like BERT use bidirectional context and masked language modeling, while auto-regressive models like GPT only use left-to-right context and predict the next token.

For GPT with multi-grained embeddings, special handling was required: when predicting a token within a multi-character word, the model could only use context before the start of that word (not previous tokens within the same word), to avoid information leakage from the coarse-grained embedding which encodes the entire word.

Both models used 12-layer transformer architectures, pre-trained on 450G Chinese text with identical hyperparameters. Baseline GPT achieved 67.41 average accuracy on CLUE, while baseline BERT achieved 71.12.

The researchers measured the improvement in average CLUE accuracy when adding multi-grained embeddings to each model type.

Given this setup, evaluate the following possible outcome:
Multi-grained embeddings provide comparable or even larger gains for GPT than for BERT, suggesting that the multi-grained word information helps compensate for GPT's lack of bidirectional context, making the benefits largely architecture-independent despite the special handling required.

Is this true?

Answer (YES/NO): NO